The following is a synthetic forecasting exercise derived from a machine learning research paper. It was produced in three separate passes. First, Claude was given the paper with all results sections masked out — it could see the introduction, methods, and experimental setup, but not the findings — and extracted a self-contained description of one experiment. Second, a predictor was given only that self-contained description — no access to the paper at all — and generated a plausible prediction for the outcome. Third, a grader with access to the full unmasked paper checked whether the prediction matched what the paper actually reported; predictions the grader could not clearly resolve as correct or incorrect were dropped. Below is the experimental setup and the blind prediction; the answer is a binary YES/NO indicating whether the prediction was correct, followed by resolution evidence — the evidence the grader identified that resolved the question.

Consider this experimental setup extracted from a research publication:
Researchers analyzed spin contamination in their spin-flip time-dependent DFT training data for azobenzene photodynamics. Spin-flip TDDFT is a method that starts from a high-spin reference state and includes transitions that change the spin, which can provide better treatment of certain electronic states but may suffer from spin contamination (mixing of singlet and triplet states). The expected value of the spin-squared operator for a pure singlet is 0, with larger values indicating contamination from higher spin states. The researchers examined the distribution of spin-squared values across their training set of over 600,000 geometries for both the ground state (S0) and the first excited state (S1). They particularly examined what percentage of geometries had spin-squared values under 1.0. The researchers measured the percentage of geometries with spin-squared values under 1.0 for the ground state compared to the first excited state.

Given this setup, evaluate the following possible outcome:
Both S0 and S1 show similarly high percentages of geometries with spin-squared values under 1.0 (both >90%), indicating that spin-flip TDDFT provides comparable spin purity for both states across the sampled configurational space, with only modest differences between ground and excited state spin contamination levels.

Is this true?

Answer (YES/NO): NO